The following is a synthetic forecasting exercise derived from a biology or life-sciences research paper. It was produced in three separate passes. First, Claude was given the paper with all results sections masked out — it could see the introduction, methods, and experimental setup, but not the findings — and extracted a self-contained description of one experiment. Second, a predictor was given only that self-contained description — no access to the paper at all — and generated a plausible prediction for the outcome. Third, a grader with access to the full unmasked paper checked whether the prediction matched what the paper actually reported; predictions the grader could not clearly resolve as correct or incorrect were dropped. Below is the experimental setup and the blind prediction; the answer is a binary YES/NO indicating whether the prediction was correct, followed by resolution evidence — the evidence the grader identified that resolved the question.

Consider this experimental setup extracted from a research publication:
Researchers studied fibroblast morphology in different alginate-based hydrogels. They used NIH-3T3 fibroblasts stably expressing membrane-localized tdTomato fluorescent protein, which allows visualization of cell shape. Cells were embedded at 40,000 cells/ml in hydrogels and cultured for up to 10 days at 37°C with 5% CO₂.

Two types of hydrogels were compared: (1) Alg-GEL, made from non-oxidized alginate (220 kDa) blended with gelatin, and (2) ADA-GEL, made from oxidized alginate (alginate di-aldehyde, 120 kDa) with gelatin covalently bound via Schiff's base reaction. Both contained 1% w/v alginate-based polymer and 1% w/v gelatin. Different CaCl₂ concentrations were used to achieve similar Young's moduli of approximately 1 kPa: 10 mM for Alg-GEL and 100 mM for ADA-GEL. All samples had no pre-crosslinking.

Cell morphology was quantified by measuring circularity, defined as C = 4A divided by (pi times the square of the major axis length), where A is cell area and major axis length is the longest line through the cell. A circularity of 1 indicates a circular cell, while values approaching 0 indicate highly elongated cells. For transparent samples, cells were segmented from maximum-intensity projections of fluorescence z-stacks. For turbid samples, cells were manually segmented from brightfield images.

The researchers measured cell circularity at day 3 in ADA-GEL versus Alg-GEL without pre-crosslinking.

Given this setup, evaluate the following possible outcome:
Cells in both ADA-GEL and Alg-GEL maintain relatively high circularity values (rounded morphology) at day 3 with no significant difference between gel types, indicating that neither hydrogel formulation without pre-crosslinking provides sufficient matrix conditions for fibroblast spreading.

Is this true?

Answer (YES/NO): NO